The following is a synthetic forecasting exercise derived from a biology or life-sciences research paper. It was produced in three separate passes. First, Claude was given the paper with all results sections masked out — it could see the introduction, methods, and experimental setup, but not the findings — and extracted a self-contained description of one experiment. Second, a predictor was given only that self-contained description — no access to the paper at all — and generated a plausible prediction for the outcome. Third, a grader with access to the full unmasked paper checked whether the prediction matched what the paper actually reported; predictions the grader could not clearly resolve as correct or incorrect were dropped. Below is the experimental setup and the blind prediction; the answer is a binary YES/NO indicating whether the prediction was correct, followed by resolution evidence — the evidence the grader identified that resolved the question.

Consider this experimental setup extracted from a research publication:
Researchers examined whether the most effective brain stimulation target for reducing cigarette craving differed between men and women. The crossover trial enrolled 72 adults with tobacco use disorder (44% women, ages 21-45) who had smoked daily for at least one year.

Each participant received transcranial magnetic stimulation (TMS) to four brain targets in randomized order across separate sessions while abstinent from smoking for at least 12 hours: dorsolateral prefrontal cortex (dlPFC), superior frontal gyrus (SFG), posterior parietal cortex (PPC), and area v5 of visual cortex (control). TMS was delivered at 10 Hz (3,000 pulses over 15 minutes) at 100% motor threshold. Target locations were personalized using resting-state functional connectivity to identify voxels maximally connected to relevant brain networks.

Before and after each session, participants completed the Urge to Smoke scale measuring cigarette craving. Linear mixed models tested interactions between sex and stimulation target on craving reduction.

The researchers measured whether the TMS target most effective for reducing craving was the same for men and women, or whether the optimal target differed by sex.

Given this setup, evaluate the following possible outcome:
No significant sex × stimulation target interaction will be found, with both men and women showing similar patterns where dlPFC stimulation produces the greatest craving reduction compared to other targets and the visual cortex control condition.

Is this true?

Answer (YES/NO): NO